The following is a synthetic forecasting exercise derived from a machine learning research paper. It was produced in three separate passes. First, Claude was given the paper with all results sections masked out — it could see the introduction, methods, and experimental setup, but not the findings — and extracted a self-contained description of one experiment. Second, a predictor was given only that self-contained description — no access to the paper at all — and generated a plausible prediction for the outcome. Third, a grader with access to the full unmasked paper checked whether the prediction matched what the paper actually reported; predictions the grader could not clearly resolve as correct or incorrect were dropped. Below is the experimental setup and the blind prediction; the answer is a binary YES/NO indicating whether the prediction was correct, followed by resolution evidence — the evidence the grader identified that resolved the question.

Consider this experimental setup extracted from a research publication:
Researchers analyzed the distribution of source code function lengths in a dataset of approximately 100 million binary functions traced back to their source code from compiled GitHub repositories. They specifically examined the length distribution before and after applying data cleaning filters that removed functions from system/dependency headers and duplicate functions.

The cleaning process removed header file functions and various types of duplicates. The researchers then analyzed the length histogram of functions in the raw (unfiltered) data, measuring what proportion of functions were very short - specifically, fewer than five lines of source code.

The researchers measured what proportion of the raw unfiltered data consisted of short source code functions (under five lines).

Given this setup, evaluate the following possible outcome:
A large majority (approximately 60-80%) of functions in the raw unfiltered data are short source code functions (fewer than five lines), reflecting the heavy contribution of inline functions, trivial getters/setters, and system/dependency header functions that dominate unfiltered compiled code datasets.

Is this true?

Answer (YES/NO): NO